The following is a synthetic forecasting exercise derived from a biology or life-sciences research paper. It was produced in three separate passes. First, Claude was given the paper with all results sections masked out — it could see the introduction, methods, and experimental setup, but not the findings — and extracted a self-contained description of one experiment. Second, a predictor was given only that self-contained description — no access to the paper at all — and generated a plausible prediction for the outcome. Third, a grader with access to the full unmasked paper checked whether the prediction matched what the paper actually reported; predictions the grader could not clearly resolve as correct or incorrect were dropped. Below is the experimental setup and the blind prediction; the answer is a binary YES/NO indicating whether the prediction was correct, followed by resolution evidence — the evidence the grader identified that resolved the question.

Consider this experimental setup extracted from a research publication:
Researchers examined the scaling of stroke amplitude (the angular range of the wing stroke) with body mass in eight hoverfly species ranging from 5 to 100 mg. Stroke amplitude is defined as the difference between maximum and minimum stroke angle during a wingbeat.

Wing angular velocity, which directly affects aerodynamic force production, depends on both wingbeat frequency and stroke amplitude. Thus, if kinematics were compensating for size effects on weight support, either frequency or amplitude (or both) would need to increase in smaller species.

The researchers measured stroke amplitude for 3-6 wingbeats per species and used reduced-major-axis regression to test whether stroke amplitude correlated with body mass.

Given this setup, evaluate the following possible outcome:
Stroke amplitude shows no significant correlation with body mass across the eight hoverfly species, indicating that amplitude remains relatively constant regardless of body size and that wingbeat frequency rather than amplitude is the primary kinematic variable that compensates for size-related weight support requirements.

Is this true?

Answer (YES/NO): NO